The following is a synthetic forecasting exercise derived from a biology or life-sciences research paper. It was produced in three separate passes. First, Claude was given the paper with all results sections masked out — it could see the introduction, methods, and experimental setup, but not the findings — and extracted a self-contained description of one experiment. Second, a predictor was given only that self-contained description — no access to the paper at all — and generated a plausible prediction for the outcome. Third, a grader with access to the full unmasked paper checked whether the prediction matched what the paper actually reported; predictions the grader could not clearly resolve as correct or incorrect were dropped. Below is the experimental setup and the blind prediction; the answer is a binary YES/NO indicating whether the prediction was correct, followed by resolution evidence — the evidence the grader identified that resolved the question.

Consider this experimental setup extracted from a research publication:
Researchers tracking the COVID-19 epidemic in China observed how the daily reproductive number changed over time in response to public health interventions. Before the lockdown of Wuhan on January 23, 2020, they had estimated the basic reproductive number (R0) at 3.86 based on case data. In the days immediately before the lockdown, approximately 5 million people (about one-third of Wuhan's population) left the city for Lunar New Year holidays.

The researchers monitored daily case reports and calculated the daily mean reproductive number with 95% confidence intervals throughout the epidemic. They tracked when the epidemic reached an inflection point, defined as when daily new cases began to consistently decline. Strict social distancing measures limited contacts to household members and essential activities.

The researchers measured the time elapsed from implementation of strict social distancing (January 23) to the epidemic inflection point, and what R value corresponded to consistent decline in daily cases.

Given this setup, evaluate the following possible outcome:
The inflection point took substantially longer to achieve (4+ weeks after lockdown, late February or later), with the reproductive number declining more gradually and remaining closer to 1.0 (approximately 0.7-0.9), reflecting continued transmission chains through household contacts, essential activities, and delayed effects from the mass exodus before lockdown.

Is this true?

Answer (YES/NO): NO